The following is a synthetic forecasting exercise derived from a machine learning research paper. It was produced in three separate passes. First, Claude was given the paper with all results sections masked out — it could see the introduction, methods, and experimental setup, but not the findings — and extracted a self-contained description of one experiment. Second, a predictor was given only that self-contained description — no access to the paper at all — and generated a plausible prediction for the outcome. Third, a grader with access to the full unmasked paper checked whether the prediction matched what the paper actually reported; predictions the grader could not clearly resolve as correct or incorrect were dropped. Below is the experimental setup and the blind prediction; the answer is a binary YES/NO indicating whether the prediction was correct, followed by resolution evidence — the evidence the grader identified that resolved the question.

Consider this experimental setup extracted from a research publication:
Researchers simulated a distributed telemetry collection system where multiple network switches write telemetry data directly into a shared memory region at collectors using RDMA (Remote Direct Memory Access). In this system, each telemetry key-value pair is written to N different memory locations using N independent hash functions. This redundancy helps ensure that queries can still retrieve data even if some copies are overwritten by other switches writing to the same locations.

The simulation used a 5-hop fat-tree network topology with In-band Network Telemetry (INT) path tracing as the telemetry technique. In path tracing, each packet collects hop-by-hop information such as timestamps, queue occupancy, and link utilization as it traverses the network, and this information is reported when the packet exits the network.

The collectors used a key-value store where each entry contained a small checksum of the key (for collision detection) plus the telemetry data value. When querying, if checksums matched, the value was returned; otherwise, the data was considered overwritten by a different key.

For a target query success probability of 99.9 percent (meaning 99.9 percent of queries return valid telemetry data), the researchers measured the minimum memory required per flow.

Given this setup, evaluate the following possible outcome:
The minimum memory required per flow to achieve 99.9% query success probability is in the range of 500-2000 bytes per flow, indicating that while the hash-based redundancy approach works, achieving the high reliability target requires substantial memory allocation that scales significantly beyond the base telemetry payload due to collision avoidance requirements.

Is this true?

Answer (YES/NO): NO